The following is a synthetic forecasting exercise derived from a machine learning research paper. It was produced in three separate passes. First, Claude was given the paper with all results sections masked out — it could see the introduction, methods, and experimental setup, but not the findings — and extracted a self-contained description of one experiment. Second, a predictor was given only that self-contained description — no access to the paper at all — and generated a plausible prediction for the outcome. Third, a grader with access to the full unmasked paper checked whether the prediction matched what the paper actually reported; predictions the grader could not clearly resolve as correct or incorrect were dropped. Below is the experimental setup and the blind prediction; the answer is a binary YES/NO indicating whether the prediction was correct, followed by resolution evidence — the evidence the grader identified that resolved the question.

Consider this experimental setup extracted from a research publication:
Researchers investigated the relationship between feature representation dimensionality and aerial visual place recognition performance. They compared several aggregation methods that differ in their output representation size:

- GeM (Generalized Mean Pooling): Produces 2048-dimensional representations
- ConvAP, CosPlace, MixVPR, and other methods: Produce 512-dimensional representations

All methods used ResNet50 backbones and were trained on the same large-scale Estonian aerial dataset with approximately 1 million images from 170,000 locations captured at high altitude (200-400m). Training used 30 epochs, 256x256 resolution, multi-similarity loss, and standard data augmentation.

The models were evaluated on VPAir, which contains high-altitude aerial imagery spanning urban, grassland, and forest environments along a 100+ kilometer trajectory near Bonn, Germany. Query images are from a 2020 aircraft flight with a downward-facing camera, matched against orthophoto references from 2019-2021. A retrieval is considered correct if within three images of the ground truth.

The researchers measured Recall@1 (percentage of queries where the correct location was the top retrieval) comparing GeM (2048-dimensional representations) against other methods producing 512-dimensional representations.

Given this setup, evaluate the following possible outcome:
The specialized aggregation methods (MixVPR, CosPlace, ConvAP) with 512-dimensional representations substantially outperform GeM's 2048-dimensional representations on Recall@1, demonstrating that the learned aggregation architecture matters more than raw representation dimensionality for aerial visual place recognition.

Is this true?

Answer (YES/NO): NO